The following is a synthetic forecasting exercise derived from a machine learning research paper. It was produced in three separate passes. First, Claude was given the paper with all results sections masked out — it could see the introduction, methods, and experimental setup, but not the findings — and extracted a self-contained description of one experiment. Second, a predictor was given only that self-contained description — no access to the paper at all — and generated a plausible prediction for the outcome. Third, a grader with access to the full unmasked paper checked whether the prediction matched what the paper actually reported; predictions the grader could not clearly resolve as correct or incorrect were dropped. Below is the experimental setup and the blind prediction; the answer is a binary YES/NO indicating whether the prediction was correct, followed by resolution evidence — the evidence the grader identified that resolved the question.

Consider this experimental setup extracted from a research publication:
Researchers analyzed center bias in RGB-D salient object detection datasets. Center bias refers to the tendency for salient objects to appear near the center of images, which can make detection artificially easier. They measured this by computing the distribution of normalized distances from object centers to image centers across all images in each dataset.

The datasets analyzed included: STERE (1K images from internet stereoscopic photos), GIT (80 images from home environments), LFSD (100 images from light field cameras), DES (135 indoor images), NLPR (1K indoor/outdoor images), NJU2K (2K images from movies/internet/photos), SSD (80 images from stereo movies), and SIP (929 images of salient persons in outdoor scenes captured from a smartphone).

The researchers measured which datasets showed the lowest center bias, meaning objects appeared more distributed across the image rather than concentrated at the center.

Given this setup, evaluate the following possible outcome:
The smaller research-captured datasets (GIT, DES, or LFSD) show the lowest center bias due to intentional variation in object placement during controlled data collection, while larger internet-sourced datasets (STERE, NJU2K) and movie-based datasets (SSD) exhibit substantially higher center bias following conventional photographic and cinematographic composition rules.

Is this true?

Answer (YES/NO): NO